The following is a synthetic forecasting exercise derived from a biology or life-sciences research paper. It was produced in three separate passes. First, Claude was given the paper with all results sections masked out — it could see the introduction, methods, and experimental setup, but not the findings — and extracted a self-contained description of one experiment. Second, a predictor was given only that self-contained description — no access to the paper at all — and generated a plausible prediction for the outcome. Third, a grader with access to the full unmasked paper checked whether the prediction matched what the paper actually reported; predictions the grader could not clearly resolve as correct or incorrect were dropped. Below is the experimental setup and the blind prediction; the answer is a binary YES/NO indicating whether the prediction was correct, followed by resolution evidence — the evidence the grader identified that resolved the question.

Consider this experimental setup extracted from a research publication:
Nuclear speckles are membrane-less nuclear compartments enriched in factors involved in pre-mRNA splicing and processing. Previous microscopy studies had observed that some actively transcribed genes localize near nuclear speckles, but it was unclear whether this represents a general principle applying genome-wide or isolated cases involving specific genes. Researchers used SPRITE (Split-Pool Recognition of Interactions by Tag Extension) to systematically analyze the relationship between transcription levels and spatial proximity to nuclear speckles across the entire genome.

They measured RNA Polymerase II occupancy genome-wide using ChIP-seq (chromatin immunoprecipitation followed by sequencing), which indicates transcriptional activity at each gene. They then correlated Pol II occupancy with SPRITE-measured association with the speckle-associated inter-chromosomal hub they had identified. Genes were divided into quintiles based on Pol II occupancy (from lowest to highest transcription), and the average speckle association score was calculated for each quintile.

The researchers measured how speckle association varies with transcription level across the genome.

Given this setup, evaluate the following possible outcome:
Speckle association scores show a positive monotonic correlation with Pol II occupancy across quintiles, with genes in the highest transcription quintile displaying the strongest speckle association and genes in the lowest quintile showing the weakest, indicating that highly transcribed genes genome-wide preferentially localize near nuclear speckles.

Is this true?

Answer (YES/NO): YES